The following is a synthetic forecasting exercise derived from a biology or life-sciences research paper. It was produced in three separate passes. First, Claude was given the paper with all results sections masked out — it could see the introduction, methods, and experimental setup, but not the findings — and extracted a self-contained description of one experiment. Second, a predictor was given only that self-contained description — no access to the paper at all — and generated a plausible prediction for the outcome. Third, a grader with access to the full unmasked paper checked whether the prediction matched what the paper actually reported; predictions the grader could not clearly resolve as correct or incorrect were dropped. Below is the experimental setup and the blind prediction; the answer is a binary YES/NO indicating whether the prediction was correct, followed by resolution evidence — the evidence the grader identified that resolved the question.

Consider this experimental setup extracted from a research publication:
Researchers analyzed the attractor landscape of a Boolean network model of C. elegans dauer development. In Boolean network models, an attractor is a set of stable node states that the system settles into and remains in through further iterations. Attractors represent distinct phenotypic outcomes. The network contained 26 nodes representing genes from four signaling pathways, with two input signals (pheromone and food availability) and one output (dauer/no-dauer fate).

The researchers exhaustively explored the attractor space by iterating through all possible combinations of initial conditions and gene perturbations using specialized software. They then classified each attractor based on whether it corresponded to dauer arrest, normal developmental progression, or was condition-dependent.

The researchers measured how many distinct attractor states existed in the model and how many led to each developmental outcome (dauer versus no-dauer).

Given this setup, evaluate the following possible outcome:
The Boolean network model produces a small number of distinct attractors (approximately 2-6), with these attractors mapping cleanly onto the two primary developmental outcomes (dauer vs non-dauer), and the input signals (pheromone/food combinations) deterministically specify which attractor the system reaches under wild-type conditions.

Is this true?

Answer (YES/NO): NO